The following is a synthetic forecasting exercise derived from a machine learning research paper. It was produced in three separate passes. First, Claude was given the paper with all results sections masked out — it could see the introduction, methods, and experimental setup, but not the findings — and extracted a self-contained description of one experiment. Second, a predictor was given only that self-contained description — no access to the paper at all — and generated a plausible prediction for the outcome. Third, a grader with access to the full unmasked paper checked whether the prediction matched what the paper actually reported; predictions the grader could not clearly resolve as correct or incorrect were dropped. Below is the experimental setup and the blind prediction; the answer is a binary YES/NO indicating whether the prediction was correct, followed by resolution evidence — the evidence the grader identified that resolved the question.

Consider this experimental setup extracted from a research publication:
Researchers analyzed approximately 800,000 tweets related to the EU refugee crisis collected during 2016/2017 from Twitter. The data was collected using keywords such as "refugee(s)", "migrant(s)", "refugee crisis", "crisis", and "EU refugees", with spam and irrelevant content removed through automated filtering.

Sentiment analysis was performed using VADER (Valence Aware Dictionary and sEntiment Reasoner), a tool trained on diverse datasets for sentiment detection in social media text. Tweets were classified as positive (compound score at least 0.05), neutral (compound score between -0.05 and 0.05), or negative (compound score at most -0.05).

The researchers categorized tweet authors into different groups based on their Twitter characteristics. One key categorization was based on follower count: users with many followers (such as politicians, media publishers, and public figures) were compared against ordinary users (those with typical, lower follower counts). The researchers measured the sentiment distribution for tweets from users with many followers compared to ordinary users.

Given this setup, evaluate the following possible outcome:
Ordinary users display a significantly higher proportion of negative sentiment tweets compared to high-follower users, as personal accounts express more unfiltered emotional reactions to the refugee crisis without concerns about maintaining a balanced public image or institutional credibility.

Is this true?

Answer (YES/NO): YES